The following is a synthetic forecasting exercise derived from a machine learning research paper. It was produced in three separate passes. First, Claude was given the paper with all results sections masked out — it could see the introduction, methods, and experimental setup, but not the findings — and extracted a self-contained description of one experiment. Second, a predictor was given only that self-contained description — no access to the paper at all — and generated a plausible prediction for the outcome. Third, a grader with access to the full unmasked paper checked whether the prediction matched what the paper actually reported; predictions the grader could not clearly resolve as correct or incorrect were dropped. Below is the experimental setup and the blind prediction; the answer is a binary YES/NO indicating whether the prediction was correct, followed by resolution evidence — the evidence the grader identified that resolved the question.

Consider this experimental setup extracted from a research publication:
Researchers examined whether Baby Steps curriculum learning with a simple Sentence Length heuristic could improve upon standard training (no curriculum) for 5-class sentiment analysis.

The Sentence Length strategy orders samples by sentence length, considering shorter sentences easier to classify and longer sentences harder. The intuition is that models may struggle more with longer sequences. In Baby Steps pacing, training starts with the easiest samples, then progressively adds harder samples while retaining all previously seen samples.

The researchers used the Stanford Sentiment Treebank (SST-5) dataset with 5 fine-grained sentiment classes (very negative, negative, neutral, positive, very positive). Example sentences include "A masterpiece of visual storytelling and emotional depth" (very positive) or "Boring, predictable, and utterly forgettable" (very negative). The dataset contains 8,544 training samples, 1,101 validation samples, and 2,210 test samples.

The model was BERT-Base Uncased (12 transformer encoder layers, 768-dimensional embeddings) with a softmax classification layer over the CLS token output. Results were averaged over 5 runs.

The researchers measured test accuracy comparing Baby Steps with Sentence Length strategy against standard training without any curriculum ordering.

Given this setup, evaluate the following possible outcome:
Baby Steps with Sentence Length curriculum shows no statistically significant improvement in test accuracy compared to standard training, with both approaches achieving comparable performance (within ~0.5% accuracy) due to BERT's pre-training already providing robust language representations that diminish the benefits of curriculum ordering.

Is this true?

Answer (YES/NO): NO